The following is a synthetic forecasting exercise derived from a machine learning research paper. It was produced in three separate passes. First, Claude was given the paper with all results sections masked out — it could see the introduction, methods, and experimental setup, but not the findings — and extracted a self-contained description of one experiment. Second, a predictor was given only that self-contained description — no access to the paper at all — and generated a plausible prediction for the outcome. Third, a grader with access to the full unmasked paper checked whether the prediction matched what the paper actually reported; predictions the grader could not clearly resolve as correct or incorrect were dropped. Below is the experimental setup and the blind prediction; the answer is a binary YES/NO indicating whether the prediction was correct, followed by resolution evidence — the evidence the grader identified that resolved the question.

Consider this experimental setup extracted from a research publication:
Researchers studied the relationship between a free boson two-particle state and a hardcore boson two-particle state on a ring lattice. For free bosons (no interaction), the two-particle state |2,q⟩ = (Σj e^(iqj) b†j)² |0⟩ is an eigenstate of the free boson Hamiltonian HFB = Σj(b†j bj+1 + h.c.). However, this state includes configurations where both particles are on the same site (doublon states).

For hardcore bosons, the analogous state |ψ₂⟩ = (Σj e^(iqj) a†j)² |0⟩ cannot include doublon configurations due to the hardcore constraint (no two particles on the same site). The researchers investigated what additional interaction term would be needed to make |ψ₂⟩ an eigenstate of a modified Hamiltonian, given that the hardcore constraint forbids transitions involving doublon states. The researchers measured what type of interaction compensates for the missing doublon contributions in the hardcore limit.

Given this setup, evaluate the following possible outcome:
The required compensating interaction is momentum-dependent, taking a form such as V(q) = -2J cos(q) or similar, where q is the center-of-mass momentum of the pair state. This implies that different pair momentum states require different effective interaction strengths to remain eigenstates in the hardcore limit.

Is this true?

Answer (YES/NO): NO